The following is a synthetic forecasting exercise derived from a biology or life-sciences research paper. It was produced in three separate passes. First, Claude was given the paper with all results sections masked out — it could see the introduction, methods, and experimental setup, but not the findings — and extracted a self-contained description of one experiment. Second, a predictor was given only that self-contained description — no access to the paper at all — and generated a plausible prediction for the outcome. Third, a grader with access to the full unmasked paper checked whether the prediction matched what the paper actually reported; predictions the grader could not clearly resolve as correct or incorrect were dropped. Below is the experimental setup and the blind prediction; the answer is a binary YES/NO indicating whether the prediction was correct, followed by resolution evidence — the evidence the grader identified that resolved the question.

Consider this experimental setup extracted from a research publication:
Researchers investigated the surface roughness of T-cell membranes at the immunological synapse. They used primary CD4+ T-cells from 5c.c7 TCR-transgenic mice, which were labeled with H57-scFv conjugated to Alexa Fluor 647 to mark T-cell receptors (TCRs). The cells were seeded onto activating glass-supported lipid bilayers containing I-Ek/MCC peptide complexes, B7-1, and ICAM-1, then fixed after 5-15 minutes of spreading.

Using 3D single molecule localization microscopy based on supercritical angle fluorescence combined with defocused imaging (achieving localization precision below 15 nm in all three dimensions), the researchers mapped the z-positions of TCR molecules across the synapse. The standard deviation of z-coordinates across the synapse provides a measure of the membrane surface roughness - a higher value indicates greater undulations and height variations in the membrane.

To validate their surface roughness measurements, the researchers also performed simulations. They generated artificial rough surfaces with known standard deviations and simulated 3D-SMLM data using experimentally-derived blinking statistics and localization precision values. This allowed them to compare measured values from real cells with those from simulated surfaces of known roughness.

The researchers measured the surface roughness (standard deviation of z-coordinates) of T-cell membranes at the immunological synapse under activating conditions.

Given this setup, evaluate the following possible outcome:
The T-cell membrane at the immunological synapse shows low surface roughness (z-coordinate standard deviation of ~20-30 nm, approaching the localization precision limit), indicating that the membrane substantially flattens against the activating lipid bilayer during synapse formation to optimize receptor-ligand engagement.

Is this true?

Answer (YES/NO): YES